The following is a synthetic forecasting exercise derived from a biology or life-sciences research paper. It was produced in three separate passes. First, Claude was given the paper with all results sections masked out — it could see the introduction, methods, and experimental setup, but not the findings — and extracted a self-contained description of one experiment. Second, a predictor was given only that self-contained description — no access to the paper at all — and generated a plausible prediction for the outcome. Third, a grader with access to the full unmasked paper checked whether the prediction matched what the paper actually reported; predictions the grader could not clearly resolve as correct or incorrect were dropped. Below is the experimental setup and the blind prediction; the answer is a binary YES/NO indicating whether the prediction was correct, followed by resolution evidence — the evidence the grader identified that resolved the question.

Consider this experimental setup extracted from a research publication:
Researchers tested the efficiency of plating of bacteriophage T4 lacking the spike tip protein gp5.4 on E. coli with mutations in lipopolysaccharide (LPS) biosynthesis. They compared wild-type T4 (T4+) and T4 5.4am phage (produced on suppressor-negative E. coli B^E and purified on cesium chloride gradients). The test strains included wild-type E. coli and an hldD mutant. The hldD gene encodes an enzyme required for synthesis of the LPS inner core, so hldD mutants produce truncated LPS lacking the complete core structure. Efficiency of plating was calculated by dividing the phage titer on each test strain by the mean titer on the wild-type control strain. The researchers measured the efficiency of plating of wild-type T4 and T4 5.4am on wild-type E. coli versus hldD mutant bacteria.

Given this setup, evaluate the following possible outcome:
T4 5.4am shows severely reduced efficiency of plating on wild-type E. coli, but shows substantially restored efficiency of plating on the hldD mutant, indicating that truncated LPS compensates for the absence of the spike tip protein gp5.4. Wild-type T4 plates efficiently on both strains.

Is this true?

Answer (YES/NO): NO